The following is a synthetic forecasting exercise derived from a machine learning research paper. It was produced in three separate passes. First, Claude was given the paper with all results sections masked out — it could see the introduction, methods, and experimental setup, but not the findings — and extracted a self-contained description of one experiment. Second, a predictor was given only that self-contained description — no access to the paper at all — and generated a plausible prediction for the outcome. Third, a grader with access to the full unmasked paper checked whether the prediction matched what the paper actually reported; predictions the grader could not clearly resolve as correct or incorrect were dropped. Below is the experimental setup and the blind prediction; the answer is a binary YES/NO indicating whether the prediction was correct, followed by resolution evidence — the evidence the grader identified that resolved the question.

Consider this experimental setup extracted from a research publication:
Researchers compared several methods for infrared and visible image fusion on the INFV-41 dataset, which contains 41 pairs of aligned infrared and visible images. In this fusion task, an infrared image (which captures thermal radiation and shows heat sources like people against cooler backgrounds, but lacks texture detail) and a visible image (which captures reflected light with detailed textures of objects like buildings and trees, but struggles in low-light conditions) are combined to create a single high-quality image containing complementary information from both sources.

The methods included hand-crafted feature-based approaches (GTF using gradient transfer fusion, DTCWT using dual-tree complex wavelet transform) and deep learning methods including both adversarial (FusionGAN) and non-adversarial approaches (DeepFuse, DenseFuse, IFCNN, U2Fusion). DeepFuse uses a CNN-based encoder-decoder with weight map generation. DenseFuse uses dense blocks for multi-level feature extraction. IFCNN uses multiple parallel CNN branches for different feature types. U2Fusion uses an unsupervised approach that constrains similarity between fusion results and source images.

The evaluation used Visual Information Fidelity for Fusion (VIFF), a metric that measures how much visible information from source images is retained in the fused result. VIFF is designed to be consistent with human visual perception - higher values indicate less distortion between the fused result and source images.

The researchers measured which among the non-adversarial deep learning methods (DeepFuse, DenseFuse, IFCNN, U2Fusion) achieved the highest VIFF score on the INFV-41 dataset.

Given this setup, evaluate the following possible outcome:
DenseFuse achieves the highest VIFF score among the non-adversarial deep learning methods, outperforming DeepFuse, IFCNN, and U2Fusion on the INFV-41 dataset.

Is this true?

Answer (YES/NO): NO